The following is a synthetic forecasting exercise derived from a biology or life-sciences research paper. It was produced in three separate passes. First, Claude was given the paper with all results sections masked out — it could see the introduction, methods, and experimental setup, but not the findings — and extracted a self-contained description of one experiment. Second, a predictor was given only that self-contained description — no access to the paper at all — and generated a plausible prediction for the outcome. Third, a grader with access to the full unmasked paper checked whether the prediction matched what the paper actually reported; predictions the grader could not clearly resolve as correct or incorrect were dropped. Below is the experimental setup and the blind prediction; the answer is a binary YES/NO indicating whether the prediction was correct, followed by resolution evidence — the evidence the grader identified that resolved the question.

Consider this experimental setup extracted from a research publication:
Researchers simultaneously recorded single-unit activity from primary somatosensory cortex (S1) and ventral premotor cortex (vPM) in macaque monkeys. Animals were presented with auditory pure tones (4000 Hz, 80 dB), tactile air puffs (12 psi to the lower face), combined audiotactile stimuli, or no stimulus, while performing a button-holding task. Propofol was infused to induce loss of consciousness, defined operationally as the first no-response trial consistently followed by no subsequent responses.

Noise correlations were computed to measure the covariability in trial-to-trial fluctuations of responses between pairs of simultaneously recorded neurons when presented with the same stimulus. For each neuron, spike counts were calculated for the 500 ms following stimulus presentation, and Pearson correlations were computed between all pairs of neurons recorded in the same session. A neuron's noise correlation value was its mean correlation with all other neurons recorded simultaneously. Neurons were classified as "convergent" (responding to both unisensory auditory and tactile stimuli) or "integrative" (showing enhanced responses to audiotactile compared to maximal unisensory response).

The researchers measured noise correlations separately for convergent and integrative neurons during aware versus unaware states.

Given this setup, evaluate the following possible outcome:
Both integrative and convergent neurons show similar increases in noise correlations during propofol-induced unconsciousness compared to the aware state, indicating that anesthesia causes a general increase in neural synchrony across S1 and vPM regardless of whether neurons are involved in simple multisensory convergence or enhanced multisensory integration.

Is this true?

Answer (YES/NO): NO